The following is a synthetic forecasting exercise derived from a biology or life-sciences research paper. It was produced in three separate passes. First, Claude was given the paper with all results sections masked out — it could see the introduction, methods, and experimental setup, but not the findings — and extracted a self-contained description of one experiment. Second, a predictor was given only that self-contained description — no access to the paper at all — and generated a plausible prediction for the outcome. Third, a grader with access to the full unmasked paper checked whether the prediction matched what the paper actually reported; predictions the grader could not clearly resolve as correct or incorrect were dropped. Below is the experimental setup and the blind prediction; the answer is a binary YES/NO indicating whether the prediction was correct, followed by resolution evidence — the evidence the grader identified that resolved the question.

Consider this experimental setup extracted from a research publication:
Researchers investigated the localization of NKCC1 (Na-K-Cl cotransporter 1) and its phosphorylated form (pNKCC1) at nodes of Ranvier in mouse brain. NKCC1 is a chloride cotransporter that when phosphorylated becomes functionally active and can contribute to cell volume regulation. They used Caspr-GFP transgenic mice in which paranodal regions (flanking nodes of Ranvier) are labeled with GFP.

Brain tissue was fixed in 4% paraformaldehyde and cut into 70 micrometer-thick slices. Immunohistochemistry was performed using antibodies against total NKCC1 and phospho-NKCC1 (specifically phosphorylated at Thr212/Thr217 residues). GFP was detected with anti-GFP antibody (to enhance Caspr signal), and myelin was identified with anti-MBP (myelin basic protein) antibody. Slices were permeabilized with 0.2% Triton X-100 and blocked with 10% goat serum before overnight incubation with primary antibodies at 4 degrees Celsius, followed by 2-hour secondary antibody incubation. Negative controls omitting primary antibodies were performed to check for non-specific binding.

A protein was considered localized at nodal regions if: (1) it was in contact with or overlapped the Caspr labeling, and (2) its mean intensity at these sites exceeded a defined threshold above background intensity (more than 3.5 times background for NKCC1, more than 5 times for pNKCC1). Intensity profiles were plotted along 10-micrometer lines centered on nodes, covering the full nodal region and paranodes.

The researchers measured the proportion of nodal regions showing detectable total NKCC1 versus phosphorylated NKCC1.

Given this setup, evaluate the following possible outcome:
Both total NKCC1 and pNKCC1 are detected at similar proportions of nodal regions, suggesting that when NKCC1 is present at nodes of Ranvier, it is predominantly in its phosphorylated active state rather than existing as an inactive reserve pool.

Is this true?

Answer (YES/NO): NO